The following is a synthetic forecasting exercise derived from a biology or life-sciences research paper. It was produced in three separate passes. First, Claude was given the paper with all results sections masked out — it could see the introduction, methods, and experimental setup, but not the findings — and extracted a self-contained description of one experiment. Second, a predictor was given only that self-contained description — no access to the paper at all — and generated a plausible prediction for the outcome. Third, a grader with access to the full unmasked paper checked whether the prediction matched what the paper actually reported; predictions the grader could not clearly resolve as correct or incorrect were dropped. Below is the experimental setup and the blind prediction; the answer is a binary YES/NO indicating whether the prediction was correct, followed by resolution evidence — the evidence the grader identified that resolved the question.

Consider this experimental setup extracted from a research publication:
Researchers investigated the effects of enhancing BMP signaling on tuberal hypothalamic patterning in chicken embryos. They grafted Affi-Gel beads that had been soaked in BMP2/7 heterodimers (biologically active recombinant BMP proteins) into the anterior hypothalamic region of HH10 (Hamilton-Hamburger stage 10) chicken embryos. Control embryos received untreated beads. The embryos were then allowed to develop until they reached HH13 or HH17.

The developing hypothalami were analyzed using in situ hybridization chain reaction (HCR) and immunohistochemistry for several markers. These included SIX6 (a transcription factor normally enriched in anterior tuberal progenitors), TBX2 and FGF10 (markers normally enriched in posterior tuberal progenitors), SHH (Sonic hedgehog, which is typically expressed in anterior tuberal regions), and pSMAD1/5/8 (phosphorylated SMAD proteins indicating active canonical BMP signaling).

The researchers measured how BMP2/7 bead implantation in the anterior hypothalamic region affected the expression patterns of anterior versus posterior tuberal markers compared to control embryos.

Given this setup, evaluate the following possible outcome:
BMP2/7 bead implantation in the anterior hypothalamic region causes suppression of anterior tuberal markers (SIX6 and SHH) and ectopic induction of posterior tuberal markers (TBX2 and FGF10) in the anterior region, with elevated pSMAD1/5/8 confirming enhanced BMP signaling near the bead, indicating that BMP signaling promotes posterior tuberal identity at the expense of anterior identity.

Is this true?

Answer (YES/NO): NO